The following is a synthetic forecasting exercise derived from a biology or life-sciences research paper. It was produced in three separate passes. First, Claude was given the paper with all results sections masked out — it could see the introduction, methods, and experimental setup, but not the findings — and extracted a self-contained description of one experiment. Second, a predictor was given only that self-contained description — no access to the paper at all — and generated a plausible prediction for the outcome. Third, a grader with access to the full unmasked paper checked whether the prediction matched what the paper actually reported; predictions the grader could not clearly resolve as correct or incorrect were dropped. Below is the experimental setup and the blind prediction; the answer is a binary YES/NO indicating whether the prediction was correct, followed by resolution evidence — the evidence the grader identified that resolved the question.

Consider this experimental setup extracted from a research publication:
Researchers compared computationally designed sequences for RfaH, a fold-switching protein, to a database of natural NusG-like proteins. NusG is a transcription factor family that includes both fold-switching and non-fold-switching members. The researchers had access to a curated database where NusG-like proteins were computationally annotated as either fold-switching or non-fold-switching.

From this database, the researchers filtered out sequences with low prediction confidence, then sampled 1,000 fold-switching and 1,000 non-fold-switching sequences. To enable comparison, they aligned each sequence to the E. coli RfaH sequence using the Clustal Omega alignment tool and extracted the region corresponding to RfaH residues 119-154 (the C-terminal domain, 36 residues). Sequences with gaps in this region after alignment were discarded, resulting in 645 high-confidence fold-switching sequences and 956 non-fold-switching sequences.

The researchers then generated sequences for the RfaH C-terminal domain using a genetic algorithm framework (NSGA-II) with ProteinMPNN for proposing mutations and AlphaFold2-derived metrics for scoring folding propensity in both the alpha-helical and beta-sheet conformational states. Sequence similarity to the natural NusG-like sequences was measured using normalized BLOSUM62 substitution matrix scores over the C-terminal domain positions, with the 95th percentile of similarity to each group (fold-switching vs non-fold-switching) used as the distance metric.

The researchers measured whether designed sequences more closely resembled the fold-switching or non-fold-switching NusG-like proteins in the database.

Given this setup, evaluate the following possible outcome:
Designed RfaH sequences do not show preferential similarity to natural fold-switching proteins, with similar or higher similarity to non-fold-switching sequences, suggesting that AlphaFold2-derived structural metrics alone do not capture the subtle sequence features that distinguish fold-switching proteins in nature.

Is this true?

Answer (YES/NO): NO